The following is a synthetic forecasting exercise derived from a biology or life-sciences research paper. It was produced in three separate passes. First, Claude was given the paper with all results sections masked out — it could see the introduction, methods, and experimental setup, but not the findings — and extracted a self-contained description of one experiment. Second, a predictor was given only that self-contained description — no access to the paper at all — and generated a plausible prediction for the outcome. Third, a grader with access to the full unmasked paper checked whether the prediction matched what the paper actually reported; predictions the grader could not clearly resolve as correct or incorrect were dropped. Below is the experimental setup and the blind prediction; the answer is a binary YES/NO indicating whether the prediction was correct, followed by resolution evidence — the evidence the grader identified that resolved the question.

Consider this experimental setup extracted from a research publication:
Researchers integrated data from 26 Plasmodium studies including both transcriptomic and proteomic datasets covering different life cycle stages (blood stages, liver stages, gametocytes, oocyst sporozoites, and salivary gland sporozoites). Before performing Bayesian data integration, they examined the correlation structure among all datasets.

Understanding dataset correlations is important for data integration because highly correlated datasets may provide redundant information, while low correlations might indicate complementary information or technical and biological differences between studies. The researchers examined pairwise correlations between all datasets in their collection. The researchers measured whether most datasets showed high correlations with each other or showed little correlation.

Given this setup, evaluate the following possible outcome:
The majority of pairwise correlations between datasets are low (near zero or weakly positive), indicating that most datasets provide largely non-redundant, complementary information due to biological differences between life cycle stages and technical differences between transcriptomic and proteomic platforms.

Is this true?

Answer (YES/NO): YES